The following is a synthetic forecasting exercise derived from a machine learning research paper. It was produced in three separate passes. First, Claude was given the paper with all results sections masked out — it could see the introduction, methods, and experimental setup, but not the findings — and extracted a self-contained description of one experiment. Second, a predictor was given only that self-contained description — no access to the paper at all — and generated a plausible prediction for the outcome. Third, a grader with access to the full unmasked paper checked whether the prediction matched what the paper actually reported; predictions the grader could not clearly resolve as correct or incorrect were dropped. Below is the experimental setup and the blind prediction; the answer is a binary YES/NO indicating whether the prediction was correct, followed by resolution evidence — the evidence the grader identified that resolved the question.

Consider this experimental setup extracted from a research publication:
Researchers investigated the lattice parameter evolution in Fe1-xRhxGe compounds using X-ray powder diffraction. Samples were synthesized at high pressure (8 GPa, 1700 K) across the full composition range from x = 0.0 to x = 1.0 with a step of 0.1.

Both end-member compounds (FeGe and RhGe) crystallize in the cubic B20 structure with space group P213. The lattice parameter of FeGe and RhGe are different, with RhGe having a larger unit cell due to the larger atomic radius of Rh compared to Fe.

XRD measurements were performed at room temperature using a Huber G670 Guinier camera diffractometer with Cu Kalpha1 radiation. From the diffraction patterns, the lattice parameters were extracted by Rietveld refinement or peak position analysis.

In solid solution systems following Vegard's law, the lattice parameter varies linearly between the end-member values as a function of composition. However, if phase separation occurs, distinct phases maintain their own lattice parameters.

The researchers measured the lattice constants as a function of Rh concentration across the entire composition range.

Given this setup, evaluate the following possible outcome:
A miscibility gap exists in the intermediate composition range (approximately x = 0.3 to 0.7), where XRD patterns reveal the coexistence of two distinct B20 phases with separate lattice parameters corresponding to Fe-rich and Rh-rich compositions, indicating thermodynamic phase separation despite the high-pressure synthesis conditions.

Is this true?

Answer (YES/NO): NO